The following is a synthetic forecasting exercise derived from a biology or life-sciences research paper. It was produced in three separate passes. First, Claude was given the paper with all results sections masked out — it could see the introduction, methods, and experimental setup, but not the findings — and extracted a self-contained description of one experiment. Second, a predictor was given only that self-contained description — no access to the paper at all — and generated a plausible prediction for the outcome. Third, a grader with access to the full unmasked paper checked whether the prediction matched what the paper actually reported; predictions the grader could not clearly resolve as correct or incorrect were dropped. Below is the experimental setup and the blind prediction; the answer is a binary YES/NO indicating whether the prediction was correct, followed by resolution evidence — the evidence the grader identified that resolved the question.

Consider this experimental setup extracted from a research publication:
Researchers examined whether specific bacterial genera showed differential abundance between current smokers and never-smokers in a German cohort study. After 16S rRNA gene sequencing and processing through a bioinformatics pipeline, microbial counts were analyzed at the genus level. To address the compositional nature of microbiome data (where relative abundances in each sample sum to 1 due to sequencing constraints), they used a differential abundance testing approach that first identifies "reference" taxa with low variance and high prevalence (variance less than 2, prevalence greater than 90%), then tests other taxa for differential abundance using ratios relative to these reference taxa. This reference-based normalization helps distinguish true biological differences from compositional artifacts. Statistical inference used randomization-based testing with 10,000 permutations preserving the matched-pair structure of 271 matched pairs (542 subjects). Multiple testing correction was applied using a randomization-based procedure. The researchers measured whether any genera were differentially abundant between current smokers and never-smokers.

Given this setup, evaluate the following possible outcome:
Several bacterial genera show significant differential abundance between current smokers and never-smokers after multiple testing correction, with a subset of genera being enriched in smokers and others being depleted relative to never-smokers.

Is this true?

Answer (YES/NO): NO